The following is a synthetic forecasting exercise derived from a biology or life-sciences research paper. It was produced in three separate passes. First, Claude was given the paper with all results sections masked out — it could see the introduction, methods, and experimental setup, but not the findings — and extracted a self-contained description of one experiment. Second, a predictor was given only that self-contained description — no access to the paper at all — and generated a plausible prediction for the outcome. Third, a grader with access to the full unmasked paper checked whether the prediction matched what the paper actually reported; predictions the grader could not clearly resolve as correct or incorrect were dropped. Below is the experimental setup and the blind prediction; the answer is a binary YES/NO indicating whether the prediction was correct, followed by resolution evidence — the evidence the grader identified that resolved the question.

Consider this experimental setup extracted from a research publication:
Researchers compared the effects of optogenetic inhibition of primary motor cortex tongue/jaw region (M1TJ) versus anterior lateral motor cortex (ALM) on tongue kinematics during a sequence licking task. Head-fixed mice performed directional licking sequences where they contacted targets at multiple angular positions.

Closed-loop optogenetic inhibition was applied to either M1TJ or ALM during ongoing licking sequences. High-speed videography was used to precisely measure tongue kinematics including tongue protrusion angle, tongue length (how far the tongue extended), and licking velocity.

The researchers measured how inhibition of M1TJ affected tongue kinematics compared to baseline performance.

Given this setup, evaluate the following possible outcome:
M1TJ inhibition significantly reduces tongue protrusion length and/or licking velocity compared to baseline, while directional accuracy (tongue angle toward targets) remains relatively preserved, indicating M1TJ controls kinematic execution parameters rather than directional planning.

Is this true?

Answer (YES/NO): NO